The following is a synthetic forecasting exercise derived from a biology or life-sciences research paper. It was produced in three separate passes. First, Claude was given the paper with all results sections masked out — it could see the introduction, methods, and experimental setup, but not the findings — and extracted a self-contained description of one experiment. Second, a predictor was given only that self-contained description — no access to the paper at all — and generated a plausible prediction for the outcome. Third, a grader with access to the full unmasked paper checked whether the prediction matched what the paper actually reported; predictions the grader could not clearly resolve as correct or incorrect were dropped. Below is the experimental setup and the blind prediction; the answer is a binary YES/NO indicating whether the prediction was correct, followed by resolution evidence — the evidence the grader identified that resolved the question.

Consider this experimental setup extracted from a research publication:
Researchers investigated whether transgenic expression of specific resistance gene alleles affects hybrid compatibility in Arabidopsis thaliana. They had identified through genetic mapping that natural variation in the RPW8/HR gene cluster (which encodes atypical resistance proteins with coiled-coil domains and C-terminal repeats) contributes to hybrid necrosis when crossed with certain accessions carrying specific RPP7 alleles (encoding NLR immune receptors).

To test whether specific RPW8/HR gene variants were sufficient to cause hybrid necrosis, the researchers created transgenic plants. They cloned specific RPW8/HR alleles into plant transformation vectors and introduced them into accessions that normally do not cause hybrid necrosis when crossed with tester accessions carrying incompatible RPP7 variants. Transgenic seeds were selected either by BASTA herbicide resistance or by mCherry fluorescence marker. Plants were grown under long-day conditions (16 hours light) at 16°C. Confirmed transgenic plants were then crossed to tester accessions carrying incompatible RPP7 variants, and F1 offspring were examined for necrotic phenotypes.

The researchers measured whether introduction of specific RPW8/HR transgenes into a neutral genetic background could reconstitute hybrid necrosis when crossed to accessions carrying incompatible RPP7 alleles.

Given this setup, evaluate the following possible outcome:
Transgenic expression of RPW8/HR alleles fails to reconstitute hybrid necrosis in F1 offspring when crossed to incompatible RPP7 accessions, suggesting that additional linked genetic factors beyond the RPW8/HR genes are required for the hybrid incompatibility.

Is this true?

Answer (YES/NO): NO